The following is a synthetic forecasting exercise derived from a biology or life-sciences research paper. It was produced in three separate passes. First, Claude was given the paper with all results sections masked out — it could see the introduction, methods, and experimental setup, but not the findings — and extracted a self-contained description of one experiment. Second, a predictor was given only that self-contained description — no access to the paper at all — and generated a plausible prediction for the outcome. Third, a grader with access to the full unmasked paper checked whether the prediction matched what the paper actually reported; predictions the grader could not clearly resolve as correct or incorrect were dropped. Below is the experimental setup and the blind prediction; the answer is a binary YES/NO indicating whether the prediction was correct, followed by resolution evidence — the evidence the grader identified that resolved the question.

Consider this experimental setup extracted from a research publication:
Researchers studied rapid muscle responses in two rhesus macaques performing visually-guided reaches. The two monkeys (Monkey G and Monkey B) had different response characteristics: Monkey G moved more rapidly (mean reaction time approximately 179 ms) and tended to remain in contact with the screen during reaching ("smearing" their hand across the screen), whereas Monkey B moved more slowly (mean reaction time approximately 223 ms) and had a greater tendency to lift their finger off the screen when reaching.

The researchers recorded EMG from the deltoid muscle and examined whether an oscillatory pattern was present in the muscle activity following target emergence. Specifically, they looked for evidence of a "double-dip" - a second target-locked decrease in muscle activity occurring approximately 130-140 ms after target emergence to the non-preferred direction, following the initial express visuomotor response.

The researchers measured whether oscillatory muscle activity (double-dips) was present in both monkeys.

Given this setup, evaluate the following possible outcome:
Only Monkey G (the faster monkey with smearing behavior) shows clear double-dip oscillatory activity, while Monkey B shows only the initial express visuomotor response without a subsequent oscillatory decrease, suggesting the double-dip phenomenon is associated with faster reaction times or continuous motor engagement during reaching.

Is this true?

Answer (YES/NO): NO